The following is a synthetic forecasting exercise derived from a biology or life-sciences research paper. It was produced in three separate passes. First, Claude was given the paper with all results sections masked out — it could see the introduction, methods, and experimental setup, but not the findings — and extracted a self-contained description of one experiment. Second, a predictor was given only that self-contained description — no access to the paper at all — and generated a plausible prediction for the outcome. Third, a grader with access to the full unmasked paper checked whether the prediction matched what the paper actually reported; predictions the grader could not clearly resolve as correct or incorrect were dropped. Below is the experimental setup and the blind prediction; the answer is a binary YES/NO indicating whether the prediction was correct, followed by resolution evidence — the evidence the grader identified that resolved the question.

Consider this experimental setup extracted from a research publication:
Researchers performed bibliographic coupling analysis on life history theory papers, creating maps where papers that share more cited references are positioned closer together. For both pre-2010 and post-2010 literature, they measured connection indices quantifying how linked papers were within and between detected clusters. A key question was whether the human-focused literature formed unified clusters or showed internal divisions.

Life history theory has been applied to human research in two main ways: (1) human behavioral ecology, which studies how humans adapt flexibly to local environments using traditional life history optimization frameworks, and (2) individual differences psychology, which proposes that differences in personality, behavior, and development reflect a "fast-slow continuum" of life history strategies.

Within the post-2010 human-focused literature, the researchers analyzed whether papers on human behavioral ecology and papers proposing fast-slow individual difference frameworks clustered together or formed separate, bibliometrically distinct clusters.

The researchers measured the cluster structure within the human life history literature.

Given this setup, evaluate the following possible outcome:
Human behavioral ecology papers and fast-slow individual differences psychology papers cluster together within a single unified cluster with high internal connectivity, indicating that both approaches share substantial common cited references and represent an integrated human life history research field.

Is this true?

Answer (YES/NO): NO